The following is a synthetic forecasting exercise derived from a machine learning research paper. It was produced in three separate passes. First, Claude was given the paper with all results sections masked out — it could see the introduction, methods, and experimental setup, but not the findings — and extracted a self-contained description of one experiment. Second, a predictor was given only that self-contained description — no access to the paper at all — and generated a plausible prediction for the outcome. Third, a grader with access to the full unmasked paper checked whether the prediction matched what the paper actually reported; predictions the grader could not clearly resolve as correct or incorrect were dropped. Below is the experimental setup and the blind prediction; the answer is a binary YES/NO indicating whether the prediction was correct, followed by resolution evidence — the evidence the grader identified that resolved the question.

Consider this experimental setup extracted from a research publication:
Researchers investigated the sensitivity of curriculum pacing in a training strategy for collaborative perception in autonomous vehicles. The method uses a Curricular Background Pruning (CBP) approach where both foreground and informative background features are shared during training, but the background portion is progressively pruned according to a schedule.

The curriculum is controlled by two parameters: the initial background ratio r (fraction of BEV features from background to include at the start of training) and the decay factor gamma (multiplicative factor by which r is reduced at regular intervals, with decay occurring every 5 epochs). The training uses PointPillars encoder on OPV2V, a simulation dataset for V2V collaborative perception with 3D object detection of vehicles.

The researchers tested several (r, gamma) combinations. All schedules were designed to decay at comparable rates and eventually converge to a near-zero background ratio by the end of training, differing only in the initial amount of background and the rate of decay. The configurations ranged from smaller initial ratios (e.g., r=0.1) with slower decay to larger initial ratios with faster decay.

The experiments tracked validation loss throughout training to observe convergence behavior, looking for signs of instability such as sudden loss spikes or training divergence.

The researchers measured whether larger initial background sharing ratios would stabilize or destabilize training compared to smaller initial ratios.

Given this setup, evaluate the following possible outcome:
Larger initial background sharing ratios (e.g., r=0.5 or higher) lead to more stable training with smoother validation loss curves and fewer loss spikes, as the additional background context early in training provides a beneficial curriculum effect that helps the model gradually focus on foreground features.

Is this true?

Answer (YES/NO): NO